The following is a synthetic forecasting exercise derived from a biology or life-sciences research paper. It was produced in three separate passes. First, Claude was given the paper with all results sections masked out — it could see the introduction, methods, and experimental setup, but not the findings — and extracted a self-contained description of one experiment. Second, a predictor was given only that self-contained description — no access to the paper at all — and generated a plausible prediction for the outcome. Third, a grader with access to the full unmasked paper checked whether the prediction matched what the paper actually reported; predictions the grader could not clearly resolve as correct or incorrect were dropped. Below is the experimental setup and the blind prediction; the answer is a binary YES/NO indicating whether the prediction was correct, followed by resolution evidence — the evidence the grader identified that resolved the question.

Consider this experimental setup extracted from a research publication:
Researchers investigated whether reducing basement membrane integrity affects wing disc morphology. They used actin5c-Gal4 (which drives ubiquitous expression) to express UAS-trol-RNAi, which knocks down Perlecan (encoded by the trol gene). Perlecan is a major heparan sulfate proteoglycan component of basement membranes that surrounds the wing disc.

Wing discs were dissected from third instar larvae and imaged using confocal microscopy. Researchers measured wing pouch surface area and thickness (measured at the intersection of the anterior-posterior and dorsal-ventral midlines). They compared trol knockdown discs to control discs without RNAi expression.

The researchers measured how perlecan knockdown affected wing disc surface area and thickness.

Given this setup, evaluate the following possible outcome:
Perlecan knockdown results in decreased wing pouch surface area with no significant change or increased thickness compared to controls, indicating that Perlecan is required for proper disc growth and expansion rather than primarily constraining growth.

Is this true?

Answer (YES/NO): YES